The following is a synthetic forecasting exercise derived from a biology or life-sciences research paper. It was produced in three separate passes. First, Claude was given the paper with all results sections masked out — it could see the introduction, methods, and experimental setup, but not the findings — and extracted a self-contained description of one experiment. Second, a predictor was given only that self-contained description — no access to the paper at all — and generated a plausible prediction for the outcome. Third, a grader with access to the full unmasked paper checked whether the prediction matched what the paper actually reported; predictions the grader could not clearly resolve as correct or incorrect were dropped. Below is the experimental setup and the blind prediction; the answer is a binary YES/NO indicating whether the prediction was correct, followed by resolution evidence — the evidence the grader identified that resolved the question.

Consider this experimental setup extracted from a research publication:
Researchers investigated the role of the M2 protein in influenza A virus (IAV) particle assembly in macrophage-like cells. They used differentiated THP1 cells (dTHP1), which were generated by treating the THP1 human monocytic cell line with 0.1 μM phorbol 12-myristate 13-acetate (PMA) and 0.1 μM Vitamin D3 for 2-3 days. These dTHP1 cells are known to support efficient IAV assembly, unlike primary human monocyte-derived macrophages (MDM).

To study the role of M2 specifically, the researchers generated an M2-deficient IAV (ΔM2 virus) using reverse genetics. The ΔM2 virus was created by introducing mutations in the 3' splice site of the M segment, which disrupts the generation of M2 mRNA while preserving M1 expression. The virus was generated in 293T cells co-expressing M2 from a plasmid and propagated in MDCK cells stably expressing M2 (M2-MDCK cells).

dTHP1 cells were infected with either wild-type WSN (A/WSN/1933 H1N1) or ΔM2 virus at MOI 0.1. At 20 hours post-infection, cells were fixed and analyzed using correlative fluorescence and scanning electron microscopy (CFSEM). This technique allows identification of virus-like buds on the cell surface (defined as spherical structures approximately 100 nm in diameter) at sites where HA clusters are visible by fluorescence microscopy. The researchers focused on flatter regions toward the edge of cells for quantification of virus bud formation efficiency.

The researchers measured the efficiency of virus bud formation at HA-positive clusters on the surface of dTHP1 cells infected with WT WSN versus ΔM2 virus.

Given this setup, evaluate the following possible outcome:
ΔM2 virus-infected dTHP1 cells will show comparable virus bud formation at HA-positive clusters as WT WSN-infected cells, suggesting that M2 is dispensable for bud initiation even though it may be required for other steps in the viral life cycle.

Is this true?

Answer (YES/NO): NO